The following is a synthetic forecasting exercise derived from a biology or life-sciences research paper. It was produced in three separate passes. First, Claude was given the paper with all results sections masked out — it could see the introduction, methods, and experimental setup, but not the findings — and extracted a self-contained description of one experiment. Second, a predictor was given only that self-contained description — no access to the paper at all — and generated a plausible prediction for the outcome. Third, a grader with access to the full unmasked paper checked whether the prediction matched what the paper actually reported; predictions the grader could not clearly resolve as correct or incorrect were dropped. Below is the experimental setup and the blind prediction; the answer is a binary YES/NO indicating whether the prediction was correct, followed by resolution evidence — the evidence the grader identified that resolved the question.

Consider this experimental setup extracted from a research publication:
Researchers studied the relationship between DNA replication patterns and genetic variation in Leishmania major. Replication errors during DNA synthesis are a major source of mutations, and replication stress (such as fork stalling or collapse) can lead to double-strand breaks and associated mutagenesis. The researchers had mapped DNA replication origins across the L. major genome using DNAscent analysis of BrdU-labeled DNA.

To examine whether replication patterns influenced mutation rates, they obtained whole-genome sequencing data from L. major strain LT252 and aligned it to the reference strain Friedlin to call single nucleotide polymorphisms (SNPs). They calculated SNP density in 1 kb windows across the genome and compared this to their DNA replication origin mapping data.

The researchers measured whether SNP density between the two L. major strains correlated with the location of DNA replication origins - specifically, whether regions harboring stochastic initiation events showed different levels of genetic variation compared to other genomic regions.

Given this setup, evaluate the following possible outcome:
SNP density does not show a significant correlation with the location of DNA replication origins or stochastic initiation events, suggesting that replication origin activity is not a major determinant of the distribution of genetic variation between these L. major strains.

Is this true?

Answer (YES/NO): NO